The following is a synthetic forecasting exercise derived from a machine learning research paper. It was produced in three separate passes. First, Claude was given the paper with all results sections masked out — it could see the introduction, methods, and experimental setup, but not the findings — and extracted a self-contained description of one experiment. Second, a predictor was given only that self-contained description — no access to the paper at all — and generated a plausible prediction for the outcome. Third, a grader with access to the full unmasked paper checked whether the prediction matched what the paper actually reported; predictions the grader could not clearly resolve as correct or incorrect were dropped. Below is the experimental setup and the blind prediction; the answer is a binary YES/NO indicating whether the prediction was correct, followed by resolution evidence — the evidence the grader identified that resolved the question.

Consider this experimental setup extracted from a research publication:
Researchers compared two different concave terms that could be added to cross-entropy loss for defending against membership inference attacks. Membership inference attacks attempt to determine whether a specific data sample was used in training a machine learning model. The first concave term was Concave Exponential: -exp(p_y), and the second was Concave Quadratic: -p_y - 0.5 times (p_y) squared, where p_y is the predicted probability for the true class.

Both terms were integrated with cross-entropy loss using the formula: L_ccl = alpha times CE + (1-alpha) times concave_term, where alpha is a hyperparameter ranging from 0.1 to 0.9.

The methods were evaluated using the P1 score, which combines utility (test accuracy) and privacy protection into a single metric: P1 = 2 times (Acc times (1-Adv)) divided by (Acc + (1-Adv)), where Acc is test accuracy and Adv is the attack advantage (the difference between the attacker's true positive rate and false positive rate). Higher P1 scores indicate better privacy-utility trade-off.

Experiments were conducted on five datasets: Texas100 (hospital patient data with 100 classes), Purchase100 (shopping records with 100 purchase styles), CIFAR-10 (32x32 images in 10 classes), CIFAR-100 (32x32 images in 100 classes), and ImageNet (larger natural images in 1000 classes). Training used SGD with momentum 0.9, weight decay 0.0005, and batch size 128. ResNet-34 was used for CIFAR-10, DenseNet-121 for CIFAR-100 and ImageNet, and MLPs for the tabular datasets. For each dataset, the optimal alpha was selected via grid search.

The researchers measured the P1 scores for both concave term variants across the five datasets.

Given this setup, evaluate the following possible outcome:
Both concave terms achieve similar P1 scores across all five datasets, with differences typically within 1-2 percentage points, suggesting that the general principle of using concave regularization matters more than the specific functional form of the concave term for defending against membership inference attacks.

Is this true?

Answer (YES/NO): NO